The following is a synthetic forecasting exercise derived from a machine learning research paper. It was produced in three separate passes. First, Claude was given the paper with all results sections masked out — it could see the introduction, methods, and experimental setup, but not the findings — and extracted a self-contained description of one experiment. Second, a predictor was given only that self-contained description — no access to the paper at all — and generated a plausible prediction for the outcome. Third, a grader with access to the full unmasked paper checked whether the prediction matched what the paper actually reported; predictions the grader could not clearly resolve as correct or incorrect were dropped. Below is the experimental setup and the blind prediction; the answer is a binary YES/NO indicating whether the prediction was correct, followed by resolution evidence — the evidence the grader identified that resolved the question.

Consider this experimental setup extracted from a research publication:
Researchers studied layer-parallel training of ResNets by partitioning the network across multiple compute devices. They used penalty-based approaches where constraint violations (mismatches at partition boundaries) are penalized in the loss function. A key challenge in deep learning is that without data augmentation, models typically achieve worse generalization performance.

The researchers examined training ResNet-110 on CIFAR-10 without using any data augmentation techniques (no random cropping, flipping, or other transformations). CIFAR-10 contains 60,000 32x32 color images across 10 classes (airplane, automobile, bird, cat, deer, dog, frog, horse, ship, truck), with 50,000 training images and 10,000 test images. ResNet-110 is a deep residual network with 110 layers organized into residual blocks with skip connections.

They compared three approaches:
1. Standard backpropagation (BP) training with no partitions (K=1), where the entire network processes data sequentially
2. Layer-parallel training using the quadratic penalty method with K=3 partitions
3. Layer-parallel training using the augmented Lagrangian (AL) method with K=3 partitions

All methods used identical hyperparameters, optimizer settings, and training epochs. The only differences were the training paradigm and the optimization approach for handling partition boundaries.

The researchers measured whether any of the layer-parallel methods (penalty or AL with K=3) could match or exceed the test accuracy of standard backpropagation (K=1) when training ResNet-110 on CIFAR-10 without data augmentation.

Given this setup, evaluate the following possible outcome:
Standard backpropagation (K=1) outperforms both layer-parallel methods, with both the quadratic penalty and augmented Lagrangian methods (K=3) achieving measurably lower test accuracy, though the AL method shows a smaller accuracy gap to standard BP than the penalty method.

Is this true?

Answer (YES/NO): YES